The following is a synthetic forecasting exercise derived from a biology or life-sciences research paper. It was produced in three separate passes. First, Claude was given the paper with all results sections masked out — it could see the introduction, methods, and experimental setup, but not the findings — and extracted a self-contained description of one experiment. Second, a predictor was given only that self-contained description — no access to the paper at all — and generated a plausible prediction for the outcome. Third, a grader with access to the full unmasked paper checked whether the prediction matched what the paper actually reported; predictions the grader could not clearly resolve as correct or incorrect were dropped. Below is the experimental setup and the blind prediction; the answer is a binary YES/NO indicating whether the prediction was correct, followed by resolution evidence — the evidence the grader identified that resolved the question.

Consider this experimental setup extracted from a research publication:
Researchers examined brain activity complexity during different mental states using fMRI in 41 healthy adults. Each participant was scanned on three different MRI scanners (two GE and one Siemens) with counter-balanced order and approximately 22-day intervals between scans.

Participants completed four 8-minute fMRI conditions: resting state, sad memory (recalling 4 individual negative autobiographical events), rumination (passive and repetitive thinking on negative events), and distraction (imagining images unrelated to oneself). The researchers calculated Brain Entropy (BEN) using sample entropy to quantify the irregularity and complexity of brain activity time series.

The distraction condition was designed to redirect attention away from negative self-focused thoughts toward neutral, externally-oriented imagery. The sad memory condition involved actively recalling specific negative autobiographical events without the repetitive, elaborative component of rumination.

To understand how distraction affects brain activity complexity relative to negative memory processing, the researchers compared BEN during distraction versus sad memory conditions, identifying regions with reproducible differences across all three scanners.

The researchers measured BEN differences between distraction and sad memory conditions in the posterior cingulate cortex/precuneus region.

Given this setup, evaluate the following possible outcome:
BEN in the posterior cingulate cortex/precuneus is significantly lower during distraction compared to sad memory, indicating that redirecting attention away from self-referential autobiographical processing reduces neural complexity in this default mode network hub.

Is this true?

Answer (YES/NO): YES